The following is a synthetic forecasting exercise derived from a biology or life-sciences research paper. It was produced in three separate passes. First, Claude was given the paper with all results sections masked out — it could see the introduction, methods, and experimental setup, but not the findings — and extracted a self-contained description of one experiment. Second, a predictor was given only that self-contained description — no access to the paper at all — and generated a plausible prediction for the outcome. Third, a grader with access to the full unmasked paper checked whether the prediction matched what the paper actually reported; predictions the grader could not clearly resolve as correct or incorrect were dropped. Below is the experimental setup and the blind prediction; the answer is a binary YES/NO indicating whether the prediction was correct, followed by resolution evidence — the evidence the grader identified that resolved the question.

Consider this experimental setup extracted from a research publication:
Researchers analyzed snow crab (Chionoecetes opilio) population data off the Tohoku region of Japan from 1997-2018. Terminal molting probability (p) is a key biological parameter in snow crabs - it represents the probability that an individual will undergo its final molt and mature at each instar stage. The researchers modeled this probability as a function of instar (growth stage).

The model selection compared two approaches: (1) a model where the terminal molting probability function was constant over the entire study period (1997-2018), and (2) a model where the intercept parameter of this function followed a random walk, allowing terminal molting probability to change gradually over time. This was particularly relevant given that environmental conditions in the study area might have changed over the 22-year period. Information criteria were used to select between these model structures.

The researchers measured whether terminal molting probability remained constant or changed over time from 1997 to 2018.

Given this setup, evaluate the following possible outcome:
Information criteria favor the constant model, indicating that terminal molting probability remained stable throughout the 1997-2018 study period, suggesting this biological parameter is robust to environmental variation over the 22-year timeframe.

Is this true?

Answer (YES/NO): NO